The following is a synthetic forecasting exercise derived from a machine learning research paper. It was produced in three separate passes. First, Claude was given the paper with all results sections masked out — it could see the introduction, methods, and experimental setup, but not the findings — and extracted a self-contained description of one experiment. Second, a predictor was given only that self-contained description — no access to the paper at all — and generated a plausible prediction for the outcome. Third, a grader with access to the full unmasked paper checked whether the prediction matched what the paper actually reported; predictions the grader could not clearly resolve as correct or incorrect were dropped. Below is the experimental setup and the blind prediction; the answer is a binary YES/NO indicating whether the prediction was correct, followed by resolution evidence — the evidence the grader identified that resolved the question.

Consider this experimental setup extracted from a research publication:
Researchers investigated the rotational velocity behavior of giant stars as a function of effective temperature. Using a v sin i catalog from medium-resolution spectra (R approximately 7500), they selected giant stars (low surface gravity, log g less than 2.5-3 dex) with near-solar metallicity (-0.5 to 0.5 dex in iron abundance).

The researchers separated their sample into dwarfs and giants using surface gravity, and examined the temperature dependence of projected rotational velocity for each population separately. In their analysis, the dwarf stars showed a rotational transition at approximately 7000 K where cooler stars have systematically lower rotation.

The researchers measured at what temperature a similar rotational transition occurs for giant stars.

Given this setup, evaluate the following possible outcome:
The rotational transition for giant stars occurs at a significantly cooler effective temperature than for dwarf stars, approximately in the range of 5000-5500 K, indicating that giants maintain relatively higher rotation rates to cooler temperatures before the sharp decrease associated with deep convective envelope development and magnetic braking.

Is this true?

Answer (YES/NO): NO